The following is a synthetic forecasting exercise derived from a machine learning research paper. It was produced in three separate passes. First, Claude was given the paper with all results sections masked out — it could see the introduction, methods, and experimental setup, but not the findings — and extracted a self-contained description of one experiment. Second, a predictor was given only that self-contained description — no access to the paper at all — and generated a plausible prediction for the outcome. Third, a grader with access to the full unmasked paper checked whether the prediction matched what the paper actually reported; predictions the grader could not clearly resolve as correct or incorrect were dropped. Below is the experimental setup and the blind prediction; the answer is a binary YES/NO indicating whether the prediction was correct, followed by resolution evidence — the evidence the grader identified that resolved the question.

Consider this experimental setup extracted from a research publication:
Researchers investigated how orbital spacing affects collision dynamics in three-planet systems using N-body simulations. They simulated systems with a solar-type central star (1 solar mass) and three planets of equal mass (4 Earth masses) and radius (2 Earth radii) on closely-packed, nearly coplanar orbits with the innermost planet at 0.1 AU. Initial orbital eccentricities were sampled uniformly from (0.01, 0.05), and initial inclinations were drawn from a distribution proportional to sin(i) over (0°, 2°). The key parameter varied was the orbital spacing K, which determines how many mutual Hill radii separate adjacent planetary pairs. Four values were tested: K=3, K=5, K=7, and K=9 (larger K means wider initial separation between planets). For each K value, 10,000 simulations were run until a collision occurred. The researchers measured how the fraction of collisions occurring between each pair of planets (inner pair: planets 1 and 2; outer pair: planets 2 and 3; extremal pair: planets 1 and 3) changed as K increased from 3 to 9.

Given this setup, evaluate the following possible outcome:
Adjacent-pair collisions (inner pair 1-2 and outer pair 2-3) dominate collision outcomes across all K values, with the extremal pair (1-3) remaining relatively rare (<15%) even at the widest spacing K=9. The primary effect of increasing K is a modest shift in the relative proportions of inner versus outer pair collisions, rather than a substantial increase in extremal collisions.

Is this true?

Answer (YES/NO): NO